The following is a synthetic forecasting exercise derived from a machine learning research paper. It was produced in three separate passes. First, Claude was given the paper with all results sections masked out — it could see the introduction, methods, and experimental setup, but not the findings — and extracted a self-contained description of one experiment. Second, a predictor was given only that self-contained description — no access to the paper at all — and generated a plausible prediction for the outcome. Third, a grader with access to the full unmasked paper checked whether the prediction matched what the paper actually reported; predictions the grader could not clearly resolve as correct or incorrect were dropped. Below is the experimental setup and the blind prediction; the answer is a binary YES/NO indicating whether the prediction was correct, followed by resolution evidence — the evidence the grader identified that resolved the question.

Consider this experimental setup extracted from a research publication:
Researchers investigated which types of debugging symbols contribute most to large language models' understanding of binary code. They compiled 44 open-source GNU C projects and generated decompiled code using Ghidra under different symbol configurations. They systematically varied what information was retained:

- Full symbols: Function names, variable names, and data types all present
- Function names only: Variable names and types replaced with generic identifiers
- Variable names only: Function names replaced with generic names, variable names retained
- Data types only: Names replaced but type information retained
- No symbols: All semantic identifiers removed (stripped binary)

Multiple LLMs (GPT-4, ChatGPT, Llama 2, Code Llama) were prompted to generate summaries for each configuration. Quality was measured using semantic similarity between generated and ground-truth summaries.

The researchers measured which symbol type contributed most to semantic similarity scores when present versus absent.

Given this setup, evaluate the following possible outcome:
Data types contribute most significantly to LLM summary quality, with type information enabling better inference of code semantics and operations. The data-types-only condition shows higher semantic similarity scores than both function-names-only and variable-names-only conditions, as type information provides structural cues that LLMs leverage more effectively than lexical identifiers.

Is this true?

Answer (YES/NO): NO